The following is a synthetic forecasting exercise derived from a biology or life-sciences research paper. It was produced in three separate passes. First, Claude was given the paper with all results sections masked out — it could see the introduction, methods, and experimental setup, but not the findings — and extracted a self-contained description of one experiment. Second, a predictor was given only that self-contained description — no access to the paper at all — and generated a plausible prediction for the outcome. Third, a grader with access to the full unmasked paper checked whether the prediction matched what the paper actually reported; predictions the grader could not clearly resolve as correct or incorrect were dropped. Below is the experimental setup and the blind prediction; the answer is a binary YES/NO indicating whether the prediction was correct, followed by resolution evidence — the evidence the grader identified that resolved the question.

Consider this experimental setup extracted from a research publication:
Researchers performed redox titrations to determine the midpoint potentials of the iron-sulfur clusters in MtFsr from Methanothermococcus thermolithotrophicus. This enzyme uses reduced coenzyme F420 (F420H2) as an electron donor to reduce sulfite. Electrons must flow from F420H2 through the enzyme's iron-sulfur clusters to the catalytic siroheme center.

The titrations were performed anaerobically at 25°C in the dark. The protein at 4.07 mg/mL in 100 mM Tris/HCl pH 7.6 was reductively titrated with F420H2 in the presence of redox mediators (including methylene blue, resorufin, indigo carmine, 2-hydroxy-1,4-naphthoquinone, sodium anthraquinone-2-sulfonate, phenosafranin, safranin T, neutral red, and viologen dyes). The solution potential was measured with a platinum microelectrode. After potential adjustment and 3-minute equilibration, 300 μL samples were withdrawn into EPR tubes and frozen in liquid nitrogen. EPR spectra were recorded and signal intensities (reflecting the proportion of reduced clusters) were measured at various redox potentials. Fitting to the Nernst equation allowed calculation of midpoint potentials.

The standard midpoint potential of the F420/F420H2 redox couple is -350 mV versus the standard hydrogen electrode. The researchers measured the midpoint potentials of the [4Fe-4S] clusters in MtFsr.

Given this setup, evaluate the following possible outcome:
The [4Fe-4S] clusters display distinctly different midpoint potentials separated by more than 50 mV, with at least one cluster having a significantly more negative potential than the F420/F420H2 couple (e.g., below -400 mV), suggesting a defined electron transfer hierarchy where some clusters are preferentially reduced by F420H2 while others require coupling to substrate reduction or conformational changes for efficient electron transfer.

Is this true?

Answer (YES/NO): YES